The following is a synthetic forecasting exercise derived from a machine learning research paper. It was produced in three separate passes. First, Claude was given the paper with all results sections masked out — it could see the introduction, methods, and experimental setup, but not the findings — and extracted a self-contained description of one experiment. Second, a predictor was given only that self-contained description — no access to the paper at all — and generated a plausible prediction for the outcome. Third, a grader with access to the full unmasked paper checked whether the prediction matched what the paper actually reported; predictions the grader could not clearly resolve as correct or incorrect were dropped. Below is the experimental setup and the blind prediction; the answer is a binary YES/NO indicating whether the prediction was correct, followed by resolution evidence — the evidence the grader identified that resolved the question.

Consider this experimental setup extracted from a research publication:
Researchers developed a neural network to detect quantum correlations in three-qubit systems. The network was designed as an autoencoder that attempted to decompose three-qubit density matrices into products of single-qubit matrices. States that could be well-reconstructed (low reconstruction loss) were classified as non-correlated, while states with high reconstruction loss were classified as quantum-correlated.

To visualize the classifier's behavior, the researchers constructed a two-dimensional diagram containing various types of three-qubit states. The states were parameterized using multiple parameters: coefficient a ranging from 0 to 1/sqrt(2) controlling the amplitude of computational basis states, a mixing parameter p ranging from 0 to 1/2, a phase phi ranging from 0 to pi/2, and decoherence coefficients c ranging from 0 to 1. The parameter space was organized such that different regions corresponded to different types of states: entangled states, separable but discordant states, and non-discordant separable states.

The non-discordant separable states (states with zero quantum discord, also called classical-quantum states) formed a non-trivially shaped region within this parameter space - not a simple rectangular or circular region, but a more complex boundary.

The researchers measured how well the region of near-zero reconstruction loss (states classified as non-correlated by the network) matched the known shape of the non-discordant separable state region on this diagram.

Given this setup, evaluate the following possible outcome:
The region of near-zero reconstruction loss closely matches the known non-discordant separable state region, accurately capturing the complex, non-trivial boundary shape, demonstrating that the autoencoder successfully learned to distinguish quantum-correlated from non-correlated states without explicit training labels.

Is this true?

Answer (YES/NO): YES